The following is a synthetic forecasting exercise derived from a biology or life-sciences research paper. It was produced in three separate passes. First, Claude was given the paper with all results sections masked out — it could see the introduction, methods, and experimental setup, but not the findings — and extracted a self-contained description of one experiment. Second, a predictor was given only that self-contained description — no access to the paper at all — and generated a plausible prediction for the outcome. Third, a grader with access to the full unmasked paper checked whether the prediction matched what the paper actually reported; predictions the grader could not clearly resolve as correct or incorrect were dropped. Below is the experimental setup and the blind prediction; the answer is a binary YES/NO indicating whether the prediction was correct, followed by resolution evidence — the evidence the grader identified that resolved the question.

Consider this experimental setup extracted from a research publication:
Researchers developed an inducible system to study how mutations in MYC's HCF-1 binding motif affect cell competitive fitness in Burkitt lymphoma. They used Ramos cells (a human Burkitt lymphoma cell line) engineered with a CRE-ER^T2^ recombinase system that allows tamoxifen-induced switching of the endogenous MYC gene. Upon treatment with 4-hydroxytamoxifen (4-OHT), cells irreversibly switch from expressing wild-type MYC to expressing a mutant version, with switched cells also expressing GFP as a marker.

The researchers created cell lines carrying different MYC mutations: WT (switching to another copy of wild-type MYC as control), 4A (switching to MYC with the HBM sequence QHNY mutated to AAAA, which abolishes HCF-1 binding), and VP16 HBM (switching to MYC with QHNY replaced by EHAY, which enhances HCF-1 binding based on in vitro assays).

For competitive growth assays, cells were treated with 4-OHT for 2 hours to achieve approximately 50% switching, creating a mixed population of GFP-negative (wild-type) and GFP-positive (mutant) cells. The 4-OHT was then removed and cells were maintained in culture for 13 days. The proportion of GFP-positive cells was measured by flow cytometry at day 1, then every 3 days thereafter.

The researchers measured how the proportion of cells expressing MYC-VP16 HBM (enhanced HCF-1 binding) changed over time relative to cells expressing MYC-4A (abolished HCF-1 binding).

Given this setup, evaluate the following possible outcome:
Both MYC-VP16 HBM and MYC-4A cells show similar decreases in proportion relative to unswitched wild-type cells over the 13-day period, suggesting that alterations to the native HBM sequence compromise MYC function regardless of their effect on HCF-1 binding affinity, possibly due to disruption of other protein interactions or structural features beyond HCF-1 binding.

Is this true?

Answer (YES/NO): NO